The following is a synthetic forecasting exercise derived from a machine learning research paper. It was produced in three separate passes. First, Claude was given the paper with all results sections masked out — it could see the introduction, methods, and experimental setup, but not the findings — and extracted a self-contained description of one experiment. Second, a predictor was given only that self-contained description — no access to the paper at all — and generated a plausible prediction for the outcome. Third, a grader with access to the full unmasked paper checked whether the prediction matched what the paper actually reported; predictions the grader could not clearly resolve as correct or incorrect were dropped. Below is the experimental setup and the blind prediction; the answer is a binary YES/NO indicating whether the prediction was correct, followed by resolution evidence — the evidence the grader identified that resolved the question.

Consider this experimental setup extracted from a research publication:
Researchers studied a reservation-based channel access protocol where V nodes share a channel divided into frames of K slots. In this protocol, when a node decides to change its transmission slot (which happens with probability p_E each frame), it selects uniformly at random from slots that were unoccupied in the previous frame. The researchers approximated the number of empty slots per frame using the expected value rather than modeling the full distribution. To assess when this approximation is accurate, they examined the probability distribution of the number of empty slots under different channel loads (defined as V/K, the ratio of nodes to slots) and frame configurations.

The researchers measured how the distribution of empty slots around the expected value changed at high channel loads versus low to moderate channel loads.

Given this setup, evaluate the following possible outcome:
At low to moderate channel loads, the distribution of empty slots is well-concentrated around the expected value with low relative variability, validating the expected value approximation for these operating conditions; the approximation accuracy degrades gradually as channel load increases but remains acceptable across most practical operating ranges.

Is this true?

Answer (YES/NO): NO